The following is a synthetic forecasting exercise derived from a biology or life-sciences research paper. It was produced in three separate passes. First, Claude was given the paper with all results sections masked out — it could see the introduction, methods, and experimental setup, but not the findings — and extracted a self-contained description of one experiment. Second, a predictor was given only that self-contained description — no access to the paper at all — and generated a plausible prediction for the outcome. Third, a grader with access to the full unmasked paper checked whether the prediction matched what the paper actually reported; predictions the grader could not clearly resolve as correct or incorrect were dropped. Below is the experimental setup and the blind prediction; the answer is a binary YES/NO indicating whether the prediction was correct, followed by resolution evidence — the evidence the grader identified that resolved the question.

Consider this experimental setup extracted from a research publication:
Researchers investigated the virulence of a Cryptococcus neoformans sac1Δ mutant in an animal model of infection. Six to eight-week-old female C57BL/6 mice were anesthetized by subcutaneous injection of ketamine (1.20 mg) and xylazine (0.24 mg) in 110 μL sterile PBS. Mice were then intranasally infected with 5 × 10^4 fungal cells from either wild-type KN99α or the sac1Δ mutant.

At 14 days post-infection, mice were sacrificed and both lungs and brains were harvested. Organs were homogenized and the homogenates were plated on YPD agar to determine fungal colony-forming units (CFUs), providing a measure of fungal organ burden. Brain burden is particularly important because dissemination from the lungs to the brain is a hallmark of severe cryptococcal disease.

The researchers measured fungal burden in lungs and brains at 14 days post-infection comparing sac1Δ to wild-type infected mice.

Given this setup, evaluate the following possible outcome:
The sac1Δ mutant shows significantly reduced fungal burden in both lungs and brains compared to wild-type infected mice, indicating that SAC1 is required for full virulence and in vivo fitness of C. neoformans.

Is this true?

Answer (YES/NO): YES